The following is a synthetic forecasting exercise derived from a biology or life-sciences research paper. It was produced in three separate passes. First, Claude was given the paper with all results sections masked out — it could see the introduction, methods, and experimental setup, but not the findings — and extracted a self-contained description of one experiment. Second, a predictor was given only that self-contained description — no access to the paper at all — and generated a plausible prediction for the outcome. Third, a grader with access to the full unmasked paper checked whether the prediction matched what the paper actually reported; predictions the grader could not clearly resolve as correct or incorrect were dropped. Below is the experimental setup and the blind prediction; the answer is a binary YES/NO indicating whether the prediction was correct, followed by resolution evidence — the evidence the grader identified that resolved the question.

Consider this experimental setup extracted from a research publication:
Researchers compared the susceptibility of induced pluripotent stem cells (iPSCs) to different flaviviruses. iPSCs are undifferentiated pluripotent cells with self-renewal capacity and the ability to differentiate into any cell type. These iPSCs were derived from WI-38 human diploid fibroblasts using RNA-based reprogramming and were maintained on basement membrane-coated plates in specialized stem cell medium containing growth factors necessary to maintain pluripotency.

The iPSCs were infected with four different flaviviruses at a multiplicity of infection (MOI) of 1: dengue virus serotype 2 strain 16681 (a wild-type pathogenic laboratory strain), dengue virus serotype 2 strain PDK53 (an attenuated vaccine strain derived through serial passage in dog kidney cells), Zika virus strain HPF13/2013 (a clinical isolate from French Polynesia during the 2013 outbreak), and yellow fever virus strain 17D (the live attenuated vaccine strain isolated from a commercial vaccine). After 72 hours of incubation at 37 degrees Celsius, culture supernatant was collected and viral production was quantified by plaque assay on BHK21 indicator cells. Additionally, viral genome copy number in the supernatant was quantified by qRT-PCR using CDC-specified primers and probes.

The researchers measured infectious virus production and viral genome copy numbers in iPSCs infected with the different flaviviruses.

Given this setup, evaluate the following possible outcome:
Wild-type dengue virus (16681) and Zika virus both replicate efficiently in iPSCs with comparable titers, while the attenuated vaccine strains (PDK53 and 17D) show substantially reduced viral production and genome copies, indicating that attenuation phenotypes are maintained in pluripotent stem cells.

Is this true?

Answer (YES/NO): NO